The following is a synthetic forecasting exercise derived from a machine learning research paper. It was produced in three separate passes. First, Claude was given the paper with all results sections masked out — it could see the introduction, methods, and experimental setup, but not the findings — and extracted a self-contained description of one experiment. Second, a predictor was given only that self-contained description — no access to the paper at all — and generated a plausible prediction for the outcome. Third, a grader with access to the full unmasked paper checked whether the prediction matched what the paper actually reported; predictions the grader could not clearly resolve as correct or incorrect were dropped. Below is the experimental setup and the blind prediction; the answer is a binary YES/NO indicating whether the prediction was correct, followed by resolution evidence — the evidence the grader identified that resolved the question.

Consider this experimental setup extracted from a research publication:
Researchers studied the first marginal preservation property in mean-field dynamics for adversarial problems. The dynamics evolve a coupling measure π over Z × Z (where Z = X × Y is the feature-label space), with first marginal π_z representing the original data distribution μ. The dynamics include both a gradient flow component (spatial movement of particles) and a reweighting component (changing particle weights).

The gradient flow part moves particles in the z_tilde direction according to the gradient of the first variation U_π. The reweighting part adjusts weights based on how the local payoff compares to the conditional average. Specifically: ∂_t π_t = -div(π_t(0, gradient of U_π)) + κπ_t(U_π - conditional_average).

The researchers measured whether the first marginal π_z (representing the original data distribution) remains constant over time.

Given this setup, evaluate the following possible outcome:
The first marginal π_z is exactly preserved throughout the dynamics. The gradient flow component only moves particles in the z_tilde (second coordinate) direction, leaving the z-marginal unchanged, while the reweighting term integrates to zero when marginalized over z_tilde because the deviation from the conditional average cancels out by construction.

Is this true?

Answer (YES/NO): YES